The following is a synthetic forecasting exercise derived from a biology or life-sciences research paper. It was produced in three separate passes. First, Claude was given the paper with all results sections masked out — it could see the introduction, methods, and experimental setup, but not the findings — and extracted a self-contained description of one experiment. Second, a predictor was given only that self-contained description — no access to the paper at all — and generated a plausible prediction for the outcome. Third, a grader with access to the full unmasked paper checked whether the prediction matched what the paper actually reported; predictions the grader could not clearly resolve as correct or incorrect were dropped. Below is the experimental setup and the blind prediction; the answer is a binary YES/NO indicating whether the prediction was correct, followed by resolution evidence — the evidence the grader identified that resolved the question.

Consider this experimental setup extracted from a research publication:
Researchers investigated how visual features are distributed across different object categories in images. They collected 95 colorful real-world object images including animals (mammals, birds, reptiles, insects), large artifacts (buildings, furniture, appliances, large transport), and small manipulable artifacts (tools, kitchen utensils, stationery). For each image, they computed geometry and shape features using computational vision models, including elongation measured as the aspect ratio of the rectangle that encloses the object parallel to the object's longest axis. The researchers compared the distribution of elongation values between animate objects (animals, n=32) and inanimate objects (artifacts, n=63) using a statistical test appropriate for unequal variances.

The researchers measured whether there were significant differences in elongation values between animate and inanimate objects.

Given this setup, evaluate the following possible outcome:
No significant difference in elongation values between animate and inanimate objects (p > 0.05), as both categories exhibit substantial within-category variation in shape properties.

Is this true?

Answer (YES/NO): NO